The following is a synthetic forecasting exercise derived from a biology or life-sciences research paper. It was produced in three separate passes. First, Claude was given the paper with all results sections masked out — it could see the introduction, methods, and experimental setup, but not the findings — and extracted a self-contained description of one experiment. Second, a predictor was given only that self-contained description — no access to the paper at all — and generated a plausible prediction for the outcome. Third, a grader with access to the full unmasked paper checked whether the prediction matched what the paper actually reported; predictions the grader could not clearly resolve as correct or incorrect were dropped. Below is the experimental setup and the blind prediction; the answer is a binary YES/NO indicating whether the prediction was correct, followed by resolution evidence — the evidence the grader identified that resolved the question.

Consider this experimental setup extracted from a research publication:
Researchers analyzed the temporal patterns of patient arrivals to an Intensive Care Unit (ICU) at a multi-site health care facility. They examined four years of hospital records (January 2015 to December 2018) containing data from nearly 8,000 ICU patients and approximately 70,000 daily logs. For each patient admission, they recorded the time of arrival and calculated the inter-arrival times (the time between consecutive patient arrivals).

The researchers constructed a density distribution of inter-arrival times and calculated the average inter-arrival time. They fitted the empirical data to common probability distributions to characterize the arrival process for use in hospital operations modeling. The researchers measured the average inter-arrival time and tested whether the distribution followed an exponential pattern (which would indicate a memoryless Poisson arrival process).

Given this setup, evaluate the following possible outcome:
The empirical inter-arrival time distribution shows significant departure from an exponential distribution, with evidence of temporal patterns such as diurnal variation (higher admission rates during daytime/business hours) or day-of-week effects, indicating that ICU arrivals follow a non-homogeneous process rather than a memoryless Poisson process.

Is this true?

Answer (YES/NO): NO